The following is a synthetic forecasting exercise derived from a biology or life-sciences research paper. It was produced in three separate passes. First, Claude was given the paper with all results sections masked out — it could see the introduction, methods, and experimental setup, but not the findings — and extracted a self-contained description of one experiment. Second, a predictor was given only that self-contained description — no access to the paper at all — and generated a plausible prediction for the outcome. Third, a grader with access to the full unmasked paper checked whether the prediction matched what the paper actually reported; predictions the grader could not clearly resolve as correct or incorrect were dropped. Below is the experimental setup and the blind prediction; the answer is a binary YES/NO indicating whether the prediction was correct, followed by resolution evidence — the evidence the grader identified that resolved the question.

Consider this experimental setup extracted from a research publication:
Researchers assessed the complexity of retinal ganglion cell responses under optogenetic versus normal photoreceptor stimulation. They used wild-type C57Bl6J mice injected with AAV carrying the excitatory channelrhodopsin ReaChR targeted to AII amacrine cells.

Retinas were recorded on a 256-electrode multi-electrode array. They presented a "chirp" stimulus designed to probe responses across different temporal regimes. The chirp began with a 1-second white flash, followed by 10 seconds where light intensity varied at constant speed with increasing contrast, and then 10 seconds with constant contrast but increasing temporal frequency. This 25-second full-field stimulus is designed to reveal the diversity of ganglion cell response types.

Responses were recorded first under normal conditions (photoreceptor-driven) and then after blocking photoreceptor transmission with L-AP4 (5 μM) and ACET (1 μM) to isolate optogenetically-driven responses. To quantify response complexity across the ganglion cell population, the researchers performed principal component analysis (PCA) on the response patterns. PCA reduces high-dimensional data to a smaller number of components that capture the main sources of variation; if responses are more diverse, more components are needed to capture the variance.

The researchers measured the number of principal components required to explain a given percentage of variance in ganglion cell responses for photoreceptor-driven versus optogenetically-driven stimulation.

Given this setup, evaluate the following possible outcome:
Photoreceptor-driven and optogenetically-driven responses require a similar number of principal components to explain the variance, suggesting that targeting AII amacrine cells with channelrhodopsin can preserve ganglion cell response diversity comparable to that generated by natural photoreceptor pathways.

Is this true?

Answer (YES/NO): YES